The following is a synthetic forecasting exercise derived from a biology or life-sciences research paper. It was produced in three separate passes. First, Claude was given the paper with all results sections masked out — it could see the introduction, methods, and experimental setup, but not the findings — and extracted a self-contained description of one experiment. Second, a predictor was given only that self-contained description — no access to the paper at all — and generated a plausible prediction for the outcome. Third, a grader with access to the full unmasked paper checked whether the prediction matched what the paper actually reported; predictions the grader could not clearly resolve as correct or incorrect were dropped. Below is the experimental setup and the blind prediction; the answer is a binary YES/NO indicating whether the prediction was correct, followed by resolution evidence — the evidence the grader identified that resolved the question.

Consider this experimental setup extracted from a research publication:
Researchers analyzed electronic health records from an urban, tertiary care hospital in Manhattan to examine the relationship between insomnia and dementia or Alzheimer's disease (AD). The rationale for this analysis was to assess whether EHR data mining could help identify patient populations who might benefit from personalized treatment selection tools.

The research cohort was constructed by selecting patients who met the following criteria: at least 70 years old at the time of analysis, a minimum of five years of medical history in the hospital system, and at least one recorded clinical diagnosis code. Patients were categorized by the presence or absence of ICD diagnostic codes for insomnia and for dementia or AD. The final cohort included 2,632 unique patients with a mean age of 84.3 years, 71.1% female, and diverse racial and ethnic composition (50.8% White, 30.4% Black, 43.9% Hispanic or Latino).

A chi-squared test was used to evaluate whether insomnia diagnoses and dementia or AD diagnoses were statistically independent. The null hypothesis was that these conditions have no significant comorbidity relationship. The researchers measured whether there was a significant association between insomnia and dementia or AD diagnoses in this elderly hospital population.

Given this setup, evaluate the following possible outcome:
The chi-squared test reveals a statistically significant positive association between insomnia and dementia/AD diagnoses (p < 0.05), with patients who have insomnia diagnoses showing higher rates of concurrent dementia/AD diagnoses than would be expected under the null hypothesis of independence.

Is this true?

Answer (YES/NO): YES